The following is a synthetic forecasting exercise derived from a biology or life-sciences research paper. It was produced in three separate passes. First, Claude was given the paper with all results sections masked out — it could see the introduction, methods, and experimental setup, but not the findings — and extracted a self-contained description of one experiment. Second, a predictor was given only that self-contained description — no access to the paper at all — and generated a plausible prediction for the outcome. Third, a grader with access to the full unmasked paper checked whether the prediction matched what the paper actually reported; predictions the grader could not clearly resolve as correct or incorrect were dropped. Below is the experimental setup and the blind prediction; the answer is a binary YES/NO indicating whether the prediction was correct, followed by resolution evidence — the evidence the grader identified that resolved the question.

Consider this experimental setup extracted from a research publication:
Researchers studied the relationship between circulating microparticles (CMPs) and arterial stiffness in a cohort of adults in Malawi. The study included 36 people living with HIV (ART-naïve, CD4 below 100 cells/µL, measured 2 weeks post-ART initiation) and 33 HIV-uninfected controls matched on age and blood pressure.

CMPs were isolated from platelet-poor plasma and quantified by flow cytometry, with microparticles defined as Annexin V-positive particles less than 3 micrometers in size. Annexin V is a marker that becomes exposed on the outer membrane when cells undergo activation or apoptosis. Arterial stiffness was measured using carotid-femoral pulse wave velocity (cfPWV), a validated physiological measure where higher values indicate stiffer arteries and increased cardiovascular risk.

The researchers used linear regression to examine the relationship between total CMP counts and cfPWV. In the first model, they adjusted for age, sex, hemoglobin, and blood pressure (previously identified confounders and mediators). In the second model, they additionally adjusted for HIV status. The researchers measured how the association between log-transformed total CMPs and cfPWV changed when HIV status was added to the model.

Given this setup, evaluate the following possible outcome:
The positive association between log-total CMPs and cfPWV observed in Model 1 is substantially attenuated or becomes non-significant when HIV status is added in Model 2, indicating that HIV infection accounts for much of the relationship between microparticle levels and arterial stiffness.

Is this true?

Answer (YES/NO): YES